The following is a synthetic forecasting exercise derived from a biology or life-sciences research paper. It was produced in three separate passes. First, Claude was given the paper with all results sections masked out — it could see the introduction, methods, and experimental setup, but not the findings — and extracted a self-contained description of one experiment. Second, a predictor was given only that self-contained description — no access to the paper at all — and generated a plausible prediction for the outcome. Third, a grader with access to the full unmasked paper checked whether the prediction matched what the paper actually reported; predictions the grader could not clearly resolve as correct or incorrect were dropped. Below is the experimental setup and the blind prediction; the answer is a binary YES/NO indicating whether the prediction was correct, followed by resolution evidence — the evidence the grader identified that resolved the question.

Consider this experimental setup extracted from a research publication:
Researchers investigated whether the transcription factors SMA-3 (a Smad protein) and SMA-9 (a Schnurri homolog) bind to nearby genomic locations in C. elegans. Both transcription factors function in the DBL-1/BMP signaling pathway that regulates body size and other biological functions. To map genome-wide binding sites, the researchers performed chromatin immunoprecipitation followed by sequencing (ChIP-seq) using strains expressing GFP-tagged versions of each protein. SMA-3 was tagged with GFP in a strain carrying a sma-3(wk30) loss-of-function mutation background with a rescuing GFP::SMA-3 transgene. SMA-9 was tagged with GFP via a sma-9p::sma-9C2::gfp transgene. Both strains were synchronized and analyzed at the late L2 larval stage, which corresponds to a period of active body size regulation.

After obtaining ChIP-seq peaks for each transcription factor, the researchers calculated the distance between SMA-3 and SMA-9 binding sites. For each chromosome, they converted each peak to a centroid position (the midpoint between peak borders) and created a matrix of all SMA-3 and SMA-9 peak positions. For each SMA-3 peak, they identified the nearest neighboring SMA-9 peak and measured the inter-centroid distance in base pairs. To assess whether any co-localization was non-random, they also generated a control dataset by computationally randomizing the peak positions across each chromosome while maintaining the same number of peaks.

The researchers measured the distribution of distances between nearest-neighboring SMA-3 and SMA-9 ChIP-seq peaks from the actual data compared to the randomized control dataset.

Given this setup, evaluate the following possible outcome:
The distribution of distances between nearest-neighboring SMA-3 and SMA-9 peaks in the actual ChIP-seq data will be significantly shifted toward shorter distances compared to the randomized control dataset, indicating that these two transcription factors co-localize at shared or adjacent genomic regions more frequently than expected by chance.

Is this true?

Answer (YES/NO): YES